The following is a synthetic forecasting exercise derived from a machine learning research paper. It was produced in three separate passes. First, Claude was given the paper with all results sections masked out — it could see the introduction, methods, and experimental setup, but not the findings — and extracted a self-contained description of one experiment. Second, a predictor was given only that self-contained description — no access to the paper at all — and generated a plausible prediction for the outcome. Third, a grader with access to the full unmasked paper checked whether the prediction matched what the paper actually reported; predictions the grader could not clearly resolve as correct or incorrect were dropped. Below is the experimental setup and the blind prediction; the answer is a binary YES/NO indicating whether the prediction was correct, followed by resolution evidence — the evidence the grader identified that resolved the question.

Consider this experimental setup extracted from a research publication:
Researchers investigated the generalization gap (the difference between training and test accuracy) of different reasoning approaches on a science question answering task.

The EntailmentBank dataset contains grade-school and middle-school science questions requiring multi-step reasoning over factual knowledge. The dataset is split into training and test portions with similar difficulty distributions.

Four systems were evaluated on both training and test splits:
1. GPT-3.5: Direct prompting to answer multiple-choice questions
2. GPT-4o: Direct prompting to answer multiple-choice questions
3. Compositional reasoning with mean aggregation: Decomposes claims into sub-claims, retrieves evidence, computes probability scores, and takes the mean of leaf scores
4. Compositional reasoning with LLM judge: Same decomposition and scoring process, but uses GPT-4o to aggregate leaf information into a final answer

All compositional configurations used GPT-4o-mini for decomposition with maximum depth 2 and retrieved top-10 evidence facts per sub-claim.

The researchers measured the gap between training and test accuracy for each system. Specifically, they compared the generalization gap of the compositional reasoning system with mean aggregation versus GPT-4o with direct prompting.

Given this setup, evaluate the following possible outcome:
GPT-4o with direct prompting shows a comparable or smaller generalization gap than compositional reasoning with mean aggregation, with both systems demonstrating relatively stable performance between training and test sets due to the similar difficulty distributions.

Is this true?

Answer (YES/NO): NO